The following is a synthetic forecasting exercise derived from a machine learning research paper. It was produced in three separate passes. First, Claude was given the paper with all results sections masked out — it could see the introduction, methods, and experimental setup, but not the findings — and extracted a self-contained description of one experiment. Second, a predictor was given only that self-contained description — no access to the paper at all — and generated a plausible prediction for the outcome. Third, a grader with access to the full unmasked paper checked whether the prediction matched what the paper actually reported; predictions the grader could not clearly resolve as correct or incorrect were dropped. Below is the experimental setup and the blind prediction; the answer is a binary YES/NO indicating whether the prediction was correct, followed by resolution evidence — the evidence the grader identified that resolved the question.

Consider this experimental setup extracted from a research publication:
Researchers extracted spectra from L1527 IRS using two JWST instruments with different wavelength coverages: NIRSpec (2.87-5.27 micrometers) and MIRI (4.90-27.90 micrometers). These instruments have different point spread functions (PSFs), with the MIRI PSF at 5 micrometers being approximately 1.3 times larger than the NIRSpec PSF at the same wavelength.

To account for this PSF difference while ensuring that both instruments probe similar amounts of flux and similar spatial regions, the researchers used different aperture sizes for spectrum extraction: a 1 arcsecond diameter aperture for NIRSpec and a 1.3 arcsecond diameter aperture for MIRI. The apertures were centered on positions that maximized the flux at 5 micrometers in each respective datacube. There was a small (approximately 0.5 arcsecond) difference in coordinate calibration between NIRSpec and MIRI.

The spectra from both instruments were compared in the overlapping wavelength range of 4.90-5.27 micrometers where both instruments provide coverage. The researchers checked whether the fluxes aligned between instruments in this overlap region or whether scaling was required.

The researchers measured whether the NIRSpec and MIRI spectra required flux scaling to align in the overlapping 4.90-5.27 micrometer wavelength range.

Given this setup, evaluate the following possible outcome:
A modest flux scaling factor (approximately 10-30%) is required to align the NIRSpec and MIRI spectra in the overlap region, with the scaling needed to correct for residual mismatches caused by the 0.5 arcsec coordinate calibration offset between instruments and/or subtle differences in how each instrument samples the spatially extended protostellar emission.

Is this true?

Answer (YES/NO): NO